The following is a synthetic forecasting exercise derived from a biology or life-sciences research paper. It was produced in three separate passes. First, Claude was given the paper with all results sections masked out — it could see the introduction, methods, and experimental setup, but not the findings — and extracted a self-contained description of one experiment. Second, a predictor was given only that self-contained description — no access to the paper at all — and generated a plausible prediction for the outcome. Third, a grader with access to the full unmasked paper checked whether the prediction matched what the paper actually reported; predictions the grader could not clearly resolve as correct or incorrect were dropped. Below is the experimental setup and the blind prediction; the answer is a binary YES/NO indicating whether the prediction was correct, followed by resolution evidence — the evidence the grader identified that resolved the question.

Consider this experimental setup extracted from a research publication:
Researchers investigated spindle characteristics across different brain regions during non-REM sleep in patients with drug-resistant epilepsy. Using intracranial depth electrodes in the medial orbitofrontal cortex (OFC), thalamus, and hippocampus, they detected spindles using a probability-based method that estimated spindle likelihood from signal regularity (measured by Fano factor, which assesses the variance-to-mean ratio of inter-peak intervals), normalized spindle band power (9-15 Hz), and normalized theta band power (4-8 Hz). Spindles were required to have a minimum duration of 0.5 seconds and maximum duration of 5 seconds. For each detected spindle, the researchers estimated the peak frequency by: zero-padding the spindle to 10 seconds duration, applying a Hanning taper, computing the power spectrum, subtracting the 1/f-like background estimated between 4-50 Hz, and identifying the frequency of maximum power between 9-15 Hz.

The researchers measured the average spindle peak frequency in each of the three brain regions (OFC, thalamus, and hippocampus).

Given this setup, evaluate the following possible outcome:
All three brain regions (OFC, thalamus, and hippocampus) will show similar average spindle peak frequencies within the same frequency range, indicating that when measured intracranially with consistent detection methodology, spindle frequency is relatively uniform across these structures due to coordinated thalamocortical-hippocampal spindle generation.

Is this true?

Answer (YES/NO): NO